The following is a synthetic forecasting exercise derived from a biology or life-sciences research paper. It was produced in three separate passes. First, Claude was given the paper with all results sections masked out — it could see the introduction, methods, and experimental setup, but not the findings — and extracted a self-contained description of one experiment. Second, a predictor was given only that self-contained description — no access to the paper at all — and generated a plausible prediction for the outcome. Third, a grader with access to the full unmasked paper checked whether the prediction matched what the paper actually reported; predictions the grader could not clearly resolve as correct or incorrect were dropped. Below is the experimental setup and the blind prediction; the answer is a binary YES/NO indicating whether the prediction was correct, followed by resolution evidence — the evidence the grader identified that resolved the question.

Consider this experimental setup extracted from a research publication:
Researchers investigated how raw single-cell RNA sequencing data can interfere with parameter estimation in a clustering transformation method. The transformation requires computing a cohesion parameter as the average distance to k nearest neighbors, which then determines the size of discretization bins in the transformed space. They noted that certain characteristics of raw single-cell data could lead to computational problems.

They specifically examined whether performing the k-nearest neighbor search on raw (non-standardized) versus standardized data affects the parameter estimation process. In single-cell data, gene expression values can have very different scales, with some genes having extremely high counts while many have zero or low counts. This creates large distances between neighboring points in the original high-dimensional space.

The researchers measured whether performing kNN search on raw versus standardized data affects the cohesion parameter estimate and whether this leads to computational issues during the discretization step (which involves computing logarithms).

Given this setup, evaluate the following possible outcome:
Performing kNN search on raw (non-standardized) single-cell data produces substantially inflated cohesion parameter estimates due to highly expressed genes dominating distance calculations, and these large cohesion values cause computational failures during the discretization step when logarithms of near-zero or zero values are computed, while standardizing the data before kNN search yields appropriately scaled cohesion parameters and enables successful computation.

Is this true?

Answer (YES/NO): NO